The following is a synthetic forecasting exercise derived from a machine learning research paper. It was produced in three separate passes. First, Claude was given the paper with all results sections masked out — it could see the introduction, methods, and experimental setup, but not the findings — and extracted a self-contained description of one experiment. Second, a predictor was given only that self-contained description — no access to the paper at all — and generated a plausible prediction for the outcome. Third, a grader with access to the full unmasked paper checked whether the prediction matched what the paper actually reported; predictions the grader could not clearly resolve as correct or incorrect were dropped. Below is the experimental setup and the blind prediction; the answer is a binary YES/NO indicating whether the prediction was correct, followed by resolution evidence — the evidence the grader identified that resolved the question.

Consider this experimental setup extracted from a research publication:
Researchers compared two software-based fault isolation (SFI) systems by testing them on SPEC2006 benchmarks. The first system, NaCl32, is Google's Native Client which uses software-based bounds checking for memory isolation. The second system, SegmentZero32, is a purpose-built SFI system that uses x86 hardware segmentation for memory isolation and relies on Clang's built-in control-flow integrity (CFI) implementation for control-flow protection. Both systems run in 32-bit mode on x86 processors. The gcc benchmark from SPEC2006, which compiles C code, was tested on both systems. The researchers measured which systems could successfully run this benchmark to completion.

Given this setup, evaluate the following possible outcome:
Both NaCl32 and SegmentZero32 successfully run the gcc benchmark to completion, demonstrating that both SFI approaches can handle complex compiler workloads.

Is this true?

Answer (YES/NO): NO